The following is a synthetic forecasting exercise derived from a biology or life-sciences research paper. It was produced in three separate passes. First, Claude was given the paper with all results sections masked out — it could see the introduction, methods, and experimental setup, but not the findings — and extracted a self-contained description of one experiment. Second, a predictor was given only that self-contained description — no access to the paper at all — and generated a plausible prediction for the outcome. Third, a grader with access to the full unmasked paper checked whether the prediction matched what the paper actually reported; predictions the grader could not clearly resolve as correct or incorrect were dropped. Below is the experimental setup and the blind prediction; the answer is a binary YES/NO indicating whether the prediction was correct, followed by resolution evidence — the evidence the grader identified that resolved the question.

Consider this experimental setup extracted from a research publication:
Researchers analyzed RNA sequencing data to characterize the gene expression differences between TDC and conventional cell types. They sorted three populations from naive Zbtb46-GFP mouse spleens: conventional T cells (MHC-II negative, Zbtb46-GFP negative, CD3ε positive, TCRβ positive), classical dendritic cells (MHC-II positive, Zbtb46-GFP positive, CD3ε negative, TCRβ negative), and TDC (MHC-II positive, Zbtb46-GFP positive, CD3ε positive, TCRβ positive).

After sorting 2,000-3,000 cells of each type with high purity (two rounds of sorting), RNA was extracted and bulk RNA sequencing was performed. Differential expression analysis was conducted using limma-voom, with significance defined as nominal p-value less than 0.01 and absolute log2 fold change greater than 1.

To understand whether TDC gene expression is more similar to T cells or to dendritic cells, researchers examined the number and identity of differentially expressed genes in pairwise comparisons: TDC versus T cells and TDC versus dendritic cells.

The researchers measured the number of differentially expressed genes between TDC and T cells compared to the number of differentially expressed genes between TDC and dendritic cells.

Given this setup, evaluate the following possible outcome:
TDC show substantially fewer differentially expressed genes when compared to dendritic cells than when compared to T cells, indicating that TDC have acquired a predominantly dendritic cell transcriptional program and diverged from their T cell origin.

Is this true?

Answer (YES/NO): YES